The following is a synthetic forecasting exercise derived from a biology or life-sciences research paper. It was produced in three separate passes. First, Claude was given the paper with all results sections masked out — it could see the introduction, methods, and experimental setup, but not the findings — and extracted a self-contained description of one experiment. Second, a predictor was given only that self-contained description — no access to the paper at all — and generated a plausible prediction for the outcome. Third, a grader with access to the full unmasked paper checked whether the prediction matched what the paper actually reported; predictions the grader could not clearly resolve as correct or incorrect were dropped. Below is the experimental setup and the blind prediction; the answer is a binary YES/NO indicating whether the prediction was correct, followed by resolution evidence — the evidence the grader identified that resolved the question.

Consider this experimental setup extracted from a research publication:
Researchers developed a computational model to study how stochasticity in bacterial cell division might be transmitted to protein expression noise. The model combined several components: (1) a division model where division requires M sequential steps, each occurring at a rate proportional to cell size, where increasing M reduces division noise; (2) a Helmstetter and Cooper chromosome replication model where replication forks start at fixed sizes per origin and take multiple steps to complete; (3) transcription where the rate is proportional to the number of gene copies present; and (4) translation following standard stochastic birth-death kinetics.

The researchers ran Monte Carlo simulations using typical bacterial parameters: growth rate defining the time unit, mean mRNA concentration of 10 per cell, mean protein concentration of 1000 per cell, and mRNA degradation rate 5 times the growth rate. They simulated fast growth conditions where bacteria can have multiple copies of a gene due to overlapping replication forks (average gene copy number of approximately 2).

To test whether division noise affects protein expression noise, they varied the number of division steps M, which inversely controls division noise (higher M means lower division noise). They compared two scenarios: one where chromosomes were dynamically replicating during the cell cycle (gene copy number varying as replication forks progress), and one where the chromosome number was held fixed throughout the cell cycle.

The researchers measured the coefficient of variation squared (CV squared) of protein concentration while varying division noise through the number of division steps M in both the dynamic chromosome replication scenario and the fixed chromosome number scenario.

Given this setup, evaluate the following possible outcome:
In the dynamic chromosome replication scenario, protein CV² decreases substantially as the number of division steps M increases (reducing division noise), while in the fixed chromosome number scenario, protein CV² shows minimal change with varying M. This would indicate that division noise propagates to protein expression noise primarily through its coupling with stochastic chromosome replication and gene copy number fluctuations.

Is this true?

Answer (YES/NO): YES